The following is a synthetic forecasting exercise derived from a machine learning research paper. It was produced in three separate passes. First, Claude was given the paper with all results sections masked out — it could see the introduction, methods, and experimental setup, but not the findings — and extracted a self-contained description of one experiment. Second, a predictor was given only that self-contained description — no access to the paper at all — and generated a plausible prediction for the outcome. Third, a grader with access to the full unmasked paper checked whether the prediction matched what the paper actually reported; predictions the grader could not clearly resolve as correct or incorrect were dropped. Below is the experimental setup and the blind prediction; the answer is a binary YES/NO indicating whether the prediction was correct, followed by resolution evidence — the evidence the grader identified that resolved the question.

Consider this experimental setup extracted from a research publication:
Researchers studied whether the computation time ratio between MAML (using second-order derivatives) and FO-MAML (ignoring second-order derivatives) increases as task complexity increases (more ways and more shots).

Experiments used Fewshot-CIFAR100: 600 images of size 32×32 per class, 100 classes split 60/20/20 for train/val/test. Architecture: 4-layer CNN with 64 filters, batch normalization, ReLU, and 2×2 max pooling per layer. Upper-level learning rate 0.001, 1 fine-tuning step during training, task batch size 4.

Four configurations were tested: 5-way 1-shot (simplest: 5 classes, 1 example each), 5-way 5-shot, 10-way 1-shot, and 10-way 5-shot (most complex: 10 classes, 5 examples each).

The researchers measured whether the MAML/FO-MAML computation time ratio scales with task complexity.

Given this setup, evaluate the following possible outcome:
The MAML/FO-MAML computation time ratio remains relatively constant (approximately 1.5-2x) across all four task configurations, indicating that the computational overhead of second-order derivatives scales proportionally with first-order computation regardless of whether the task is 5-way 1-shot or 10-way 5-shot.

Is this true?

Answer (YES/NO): YES